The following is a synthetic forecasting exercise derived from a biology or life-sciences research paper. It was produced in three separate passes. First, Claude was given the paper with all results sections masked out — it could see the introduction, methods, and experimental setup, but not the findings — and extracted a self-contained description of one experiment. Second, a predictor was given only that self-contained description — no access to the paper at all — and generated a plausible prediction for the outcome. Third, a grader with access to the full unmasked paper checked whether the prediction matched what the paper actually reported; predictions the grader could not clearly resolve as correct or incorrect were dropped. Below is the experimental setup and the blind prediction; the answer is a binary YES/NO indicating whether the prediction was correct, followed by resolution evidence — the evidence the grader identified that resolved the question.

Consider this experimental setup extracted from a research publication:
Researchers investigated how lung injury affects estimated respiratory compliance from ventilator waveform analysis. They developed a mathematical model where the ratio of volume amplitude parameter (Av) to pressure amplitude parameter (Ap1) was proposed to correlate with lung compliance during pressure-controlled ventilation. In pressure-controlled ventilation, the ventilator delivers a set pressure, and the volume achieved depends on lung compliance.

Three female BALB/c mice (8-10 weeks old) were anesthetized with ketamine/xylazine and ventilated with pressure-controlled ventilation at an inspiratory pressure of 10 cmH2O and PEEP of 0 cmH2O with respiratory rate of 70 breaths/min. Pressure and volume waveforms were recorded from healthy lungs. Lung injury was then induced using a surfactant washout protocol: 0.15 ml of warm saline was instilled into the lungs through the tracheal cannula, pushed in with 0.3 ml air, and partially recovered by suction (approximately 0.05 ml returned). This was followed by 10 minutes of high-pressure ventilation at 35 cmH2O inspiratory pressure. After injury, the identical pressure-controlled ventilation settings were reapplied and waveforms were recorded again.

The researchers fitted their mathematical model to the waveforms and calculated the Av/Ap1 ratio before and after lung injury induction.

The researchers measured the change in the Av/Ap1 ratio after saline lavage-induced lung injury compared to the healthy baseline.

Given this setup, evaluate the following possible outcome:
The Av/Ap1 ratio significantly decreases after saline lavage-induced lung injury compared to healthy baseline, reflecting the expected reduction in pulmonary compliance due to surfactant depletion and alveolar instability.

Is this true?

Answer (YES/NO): YES